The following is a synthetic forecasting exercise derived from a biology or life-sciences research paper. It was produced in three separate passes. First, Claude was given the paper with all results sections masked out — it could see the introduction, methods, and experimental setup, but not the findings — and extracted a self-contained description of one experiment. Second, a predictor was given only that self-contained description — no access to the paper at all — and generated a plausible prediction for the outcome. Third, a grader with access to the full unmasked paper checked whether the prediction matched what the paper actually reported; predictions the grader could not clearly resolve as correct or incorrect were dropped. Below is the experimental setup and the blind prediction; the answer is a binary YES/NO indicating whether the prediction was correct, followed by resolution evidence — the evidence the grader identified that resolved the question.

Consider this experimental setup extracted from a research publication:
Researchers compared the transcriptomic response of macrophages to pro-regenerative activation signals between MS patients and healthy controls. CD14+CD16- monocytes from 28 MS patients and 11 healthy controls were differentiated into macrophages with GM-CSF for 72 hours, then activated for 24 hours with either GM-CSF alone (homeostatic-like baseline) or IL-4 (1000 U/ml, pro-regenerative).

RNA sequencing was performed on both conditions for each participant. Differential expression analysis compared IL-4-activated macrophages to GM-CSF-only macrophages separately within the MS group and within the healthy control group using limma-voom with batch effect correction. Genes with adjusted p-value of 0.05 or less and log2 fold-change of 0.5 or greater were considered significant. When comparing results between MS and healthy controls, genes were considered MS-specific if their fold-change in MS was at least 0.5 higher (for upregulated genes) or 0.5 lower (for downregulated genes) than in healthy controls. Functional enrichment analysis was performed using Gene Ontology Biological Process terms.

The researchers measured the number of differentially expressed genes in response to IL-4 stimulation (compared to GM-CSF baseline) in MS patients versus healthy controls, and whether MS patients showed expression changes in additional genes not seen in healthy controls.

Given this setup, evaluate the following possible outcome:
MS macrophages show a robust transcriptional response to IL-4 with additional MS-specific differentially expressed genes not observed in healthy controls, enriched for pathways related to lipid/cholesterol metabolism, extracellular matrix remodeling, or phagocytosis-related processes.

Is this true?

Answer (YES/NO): NO